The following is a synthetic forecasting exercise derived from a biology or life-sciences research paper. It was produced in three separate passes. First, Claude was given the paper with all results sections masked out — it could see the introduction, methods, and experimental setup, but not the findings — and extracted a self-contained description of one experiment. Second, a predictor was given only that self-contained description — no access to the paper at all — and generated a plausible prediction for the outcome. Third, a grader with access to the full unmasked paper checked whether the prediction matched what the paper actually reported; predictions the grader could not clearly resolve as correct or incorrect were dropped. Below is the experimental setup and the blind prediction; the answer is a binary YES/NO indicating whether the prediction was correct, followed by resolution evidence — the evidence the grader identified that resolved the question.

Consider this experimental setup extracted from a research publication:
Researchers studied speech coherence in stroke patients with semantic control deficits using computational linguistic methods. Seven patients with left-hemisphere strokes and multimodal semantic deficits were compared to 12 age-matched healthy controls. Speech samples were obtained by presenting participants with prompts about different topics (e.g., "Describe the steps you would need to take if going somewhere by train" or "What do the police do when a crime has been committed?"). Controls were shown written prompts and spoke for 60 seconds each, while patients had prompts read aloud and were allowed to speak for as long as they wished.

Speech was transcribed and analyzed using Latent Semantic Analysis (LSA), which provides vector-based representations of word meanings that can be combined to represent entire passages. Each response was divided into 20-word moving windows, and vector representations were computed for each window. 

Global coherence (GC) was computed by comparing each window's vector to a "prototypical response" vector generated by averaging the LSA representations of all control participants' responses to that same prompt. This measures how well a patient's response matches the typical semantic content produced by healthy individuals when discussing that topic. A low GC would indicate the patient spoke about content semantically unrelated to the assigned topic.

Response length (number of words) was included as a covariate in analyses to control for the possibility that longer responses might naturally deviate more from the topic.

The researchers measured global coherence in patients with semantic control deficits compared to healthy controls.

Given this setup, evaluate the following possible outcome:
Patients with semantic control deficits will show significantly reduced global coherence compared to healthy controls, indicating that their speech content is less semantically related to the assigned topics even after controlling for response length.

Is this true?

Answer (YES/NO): YES